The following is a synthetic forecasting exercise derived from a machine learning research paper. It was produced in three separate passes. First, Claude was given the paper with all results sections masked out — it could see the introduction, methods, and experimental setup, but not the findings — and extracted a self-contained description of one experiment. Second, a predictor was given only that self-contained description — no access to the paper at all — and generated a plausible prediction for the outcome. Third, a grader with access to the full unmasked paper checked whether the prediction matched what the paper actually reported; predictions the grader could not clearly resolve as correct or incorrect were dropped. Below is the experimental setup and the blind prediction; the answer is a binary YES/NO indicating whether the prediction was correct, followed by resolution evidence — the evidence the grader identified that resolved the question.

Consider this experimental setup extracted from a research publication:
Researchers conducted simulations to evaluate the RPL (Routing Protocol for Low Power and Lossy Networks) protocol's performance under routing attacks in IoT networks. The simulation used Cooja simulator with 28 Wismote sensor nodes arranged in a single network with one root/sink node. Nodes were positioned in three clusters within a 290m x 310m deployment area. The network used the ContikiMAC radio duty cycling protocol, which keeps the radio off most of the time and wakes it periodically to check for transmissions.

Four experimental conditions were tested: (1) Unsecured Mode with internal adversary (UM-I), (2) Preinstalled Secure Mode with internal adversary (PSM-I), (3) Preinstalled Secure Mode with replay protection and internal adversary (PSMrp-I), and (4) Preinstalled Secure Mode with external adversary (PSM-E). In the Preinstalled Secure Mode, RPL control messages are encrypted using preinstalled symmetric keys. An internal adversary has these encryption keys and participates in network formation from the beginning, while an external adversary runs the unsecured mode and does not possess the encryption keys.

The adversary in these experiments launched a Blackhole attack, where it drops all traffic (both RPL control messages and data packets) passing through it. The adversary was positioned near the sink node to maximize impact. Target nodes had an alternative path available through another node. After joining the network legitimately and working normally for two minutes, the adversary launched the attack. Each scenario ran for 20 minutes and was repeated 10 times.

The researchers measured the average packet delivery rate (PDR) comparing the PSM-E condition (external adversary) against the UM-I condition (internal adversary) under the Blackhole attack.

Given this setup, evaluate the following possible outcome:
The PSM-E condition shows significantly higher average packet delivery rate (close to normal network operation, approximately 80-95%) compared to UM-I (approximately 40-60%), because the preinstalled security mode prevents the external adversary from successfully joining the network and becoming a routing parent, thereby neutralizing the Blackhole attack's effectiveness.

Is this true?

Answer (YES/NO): NO